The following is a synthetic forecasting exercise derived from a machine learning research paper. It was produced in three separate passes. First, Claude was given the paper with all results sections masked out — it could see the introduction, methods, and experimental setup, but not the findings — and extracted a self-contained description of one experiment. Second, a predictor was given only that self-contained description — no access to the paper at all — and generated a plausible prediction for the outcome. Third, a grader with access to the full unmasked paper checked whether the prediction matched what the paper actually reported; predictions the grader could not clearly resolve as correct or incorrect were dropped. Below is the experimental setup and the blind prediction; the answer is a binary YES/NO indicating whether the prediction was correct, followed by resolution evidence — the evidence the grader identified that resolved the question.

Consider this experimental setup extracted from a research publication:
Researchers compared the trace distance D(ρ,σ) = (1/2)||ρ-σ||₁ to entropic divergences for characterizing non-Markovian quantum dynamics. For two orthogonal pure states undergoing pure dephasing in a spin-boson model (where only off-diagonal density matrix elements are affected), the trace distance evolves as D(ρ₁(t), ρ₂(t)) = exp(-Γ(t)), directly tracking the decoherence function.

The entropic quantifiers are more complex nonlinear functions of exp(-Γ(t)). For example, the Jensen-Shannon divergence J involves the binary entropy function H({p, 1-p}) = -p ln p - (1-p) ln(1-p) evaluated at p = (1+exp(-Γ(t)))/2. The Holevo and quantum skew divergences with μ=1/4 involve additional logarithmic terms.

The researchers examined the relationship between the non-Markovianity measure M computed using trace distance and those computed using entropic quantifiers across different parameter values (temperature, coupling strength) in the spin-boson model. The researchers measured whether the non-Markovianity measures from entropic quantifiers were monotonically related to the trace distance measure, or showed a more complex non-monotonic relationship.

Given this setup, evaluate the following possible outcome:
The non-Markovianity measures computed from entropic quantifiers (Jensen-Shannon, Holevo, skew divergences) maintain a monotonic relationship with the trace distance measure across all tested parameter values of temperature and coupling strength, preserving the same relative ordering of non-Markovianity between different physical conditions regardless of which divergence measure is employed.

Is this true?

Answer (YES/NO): YES